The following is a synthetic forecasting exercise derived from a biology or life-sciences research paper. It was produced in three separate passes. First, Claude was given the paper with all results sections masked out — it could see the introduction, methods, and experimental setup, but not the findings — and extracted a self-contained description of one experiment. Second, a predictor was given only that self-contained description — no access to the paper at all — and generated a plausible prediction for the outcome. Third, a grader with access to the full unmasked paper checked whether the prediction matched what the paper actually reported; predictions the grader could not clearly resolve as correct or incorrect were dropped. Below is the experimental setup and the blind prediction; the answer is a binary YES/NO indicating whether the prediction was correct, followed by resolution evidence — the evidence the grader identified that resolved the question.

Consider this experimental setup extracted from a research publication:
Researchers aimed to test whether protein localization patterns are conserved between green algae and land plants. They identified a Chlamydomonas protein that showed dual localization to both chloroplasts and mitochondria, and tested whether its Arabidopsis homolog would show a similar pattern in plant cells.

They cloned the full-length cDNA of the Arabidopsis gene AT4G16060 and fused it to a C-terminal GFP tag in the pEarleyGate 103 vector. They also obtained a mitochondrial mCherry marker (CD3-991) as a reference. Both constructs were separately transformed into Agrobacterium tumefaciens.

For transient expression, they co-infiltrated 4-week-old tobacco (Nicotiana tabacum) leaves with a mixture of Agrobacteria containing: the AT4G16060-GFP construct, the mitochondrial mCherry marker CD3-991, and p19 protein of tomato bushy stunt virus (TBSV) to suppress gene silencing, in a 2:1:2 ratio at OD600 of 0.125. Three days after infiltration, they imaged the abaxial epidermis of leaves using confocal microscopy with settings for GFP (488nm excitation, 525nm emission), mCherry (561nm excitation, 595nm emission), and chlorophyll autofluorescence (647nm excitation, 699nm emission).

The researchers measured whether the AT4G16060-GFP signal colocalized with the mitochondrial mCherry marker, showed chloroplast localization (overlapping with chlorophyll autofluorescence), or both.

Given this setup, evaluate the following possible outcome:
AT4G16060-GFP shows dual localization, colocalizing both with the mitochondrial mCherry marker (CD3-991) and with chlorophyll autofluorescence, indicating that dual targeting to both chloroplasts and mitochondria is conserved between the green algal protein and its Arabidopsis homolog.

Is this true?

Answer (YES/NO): YES